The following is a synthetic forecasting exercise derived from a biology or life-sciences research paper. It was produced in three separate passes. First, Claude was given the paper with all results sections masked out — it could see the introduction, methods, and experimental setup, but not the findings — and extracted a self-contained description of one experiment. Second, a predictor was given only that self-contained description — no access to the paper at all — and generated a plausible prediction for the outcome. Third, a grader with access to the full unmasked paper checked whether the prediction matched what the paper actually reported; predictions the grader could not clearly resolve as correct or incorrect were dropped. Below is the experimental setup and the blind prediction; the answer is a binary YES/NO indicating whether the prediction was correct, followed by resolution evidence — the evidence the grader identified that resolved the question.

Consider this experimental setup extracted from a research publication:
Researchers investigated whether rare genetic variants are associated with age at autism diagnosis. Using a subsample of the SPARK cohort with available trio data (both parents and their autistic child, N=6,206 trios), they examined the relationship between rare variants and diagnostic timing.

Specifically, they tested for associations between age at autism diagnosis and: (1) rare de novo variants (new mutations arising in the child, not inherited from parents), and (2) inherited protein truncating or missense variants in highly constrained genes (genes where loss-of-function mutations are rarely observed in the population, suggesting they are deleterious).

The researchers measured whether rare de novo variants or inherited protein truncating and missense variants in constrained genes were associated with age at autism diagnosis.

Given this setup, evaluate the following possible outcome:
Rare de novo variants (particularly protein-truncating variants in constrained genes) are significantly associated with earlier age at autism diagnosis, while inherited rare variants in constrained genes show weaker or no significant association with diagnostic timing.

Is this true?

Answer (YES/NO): NO